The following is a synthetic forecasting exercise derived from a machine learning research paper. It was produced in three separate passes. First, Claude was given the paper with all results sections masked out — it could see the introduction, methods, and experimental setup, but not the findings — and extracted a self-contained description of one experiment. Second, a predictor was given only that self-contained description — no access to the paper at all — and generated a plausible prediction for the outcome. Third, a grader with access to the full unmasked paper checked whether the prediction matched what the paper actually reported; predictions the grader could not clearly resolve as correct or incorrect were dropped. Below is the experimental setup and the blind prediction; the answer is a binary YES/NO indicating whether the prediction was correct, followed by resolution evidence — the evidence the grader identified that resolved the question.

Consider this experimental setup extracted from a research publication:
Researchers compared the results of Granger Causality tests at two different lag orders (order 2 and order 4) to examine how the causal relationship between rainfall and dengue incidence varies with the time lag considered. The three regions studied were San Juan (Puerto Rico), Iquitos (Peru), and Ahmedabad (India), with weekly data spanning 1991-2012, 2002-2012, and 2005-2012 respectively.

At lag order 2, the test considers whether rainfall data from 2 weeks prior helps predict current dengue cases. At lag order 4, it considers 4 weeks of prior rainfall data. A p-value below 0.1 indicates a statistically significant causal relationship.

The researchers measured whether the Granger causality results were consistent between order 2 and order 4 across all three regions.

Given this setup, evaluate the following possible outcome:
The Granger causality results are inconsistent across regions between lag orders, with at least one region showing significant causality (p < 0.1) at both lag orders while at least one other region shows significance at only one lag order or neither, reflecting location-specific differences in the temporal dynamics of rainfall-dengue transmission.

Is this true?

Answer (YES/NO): YES